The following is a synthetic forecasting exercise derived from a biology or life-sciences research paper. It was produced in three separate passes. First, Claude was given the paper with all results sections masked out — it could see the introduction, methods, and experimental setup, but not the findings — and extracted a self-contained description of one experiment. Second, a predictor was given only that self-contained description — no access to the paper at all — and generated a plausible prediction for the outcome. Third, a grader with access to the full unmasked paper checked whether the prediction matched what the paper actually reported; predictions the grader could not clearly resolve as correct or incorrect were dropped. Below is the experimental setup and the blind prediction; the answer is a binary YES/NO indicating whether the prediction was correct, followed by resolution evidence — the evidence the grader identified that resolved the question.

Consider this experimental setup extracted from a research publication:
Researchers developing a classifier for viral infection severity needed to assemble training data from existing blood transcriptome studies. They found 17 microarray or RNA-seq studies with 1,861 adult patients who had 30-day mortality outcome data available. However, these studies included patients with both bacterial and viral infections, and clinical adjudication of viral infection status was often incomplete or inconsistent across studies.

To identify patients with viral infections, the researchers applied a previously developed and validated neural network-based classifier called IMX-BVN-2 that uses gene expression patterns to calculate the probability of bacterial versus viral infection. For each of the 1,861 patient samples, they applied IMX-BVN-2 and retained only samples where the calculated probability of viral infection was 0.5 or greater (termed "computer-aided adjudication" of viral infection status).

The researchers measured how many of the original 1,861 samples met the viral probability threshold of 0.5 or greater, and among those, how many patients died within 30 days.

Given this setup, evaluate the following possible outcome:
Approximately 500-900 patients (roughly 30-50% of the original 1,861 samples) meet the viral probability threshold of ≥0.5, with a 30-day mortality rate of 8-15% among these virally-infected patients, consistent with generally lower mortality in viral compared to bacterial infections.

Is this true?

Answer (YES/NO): NO